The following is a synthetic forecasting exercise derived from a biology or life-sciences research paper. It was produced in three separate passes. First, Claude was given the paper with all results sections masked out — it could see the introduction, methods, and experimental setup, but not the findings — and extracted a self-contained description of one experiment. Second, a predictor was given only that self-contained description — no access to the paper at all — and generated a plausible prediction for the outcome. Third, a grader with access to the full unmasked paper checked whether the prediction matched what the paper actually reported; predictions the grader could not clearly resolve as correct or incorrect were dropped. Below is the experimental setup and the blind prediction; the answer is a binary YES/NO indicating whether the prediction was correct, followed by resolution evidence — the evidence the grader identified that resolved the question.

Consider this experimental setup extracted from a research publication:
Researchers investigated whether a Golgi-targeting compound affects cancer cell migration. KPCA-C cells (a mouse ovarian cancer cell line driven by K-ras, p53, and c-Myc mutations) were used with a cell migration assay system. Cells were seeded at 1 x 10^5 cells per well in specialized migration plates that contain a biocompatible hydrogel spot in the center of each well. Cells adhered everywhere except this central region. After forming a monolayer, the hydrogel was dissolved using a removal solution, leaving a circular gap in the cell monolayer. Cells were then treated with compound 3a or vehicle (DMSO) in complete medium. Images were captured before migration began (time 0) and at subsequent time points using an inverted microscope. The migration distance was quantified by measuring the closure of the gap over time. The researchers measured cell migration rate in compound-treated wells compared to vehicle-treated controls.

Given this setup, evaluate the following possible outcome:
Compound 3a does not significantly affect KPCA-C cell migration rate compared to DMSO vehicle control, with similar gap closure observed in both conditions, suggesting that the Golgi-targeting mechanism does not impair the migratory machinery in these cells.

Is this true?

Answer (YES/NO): NO